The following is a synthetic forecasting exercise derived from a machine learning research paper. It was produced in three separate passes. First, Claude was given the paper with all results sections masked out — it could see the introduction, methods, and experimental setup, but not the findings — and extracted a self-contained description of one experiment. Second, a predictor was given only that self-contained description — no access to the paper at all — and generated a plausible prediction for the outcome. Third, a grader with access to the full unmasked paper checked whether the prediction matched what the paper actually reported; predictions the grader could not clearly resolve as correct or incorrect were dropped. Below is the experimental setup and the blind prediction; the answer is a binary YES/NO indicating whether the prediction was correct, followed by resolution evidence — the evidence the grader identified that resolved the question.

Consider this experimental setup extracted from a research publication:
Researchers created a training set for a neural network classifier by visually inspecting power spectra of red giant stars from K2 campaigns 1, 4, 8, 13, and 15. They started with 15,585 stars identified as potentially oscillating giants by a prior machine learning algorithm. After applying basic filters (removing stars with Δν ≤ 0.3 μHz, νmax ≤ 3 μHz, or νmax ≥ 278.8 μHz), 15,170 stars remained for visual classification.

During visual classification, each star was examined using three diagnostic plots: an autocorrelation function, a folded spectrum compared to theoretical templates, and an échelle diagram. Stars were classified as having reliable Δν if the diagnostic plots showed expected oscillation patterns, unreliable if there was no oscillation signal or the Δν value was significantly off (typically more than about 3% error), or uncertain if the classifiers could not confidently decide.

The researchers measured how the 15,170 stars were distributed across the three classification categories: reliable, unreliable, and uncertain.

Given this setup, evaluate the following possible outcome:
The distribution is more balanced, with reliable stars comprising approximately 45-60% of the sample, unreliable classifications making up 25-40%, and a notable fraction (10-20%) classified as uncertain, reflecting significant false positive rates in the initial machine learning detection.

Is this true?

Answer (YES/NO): NO